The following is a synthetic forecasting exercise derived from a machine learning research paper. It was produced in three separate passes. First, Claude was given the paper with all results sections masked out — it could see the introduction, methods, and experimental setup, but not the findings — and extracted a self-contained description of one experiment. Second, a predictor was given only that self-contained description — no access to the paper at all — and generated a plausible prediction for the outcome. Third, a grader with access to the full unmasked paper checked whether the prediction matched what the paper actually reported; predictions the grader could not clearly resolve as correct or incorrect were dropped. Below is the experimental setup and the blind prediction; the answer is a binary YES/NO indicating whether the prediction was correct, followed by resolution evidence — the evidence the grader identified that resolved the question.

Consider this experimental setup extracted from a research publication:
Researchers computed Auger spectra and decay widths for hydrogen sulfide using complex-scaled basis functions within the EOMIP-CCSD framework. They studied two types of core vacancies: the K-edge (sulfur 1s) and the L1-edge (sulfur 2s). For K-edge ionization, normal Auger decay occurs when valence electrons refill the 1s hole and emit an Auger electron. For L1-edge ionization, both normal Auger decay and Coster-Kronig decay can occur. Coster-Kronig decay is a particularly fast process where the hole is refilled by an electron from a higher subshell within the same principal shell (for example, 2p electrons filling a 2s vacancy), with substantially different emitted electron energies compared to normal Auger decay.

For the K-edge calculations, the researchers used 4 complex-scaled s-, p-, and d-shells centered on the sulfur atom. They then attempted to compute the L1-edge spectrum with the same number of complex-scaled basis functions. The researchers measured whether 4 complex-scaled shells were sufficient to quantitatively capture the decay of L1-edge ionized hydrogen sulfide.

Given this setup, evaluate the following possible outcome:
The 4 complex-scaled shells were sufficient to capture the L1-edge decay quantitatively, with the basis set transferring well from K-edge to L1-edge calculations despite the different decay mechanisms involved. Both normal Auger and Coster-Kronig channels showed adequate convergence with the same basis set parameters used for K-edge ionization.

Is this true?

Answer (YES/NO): NO